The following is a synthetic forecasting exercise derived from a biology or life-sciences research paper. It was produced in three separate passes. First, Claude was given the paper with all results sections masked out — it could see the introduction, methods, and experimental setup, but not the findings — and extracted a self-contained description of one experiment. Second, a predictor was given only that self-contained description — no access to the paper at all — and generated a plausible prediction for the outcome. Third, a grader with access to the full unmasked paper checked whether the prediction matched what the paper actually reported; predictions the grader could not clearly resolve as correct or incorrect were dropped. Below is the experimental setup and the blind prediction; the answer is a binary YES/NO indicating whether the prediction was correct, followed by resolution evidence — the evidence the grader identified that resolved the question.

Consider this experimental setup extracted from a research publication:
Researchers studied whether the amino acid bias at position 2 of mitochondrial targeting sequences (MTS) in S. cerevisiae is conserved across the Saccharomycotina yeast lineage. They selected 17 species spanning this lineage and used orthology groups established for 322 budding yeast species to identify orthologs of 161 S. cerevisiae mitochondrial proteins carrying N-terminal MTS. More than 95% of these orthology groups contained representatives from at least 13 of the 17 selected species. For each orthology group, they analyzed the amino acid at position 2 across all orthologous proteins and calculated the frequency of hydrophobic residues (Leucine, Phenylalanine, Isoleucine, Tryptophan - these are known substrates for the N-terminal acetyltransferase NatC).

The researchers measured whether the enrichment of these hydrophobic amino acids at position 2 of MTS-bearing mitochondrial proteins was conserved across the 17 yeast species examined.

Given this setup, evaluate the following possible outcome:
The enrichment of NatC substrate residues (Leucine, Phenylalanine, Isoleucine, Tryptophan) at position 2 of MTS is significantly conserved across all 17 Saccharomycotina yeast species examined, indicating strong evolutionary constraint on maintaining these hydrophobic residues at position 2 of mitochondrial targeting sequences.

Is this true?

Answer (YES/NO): YES